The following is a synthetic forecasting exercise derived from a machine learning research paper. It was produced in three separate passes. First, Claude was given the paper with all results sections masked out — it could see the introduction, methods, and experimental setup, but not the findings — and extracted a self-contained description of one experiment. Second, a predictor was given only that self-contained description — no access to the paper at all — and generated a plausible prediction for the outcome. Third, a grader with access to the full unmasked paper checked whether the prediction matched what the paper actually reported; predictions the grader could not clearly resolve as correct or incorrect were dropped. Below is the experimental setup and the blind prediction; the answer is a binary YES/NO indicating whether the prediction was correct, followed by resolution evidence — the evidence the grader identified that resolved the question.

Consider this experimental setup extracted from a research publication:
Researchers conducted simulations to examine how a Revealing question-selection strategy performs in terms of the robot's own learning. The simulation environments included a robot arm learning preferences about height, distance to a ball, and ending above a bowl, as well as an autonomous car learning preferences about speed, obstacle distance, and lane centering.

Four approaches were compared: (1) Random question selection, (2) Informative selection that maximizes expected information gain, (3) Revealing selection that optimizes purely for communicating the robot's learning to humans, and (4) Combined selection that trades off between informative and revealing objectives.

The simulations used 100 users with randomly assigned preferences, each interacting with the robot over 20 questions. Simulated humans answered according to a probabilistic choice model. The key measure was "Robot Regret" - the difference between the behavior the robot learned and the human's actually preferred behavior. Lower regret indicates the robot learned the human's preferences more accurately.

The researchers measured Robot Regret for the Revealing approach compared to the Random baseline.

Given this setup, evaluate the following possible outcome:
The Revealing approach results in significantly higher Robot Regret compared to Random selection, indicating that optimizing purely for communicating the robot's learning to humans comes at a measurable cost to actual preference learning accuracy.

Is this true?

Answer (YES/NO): NO